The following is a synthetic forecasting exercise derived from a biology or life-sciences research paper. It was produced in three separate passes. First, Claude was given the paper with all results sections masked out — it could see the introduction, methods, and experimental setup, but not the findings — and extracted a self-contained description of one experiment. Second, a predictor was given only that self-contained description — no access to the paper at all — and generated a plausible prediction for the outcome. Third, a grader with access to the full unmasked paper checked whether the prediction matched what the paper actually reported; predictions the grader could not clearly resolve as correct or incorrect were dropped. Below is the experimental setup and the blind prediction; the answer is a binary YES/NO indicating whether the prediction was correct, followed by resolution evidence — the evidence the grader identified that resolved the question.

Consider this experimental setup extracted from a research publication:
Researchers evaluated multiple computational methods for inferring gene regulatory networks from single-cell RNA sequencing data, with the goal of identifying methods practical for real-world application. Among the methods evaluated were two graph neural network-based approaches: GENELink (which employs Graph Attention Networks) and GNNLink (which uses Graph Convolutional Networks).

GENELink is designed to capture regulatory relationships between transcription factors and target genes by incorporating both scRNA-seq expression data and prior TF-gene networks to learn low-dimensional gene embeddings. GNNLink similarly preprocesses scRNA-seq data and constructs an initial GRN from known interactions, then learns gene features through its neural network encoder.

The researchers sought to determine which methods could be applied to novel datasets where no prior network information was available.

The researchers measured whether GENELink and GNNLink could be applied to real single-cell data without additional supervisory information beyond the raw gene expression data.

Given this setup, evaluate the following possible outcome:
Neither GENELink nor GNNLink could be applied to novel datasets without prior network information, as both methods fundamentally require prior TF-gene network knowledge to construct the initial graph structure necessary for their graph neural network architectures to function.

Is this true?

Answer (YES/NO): YES